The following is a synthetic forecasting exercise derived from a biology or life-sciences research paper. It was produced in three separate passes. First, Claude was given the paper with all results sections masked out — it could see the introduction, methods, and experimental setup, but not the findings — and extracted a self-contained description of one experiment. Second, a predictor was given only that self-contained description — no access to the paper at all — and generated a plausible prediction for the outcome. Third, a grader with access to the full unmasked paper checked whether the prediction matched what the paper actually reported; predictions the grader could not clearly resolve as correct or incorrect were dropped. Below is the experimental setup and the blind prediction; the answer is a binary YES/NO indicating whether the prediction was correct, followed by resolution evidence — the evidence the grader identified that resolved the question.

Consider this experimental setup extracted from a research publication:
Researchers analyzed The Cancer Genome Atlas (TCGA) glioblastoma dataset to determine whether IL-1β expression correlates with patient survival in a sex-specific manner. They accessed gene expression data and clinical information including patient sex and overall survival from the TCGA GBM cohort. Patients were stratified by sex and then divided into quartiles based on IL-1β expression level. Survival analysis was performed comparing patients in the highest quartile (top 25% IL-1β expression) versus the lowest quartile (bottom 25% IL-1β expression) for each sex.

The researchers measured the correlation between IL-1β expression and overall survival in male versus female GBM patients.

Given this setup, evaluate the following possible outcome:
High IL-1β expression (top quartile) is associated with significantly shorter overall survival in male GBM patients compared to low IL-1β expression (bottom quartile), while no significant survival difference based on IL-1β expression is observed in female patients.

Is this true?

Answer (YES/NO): NO